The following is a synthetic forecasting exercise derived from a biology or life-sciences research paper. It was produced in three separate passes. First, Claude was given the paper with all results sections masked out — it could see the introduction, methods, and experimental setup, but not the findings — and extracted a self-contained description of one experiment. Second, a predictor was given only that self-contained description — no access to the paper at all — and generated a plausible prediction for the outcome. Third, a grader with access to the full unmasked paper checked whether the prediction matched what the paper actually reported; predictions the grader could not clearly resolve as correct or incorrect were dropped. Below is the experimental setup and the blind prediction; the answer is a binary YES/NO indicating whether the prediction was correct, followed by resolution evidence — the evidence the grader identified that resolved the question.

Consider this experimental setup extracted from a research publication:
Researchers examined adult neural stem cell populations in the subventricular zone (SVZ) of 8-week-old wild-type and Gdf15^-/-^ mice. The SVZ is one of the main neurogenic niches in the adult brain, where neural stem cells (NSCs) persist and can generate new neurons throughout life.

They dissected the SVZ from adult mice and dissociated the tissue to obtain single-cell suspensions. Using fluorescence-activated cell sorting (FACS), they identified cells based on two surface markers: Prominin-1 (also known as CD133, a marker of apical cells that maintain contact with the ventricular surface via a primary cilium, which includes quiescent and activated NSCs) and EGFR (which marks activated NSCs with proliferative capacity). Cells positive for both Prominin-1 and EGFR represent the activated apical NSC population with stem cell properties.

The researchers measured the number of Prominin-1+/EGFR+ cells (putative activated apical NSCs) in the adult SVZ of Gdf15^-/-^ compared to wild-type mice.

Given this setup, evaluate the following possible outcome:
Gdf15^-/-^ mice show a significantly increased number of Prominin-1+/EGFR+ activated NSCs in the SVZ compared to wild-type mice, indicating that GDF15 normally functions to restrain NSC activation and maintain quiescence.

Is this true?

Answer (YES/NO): YES